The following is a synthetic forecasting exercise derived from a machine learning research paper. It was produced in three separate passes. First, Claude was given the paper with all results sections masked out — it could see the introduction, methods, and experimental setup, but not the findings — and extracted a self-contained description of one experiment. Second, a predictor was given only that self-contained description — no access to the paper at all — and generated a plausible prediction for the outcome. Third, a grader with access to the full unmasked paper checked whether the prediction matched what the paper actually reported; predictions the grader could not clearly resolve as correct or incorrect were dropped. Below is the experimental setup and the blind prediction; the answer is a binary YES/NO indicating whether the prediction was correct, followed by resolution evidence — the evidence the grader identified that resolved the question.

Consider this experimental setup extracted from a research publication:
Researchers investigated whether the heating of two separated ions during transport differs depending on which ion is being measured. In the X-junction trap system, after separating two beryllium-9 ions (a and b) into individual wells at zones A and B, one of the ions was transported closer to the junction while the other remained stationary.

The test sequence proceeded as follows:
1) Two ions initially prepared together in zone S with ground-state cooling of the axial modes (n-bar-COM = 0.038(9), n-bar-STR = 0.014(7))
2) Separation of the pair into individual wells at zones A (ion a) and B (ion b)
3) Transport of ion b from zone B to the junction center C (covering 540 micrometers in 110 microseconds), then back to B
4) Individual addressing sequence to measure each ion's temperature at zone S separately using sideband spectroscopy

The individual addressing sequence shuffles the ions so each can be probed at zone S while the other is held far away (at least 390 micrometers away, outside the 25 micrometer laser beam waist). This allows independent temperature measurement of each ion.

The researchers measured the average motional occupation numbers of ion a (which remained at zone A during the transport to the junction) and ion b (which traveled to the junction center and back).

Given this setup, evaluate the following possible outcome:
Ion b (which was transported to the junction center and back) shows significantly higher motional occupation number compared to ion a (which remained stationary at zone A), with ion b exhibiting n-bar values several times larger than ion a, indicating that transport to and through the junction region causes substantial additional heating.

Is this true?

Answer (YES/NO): YES